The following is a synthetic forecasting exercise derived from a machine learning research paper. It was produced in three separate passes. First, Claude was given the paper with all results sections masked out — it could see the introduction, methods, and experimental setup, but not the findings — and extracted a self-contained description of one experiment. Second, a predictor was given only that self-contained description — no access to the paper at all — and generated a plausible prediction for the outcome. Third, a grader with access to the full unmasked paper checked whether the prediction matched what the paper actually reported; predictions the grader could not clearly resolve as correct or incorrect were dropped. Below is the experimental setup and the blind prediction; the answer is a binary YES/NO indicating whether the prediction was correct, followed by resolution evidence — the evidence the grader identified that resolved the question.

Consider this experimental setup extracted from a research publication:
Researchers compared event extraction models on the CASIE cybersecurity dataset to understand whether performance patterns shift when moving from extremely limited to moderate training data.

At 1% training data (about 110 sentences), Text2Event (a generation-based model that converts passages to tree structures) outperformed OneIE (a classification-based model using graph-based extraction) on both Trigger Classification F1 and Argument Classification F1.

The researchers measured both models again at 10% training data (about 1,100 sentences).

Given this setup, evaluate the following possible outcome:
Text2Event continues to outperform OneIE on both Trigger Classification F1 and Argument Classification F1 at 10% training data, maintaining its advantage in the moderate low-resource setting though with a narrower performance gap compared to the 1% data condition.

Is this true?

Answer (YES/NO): NO